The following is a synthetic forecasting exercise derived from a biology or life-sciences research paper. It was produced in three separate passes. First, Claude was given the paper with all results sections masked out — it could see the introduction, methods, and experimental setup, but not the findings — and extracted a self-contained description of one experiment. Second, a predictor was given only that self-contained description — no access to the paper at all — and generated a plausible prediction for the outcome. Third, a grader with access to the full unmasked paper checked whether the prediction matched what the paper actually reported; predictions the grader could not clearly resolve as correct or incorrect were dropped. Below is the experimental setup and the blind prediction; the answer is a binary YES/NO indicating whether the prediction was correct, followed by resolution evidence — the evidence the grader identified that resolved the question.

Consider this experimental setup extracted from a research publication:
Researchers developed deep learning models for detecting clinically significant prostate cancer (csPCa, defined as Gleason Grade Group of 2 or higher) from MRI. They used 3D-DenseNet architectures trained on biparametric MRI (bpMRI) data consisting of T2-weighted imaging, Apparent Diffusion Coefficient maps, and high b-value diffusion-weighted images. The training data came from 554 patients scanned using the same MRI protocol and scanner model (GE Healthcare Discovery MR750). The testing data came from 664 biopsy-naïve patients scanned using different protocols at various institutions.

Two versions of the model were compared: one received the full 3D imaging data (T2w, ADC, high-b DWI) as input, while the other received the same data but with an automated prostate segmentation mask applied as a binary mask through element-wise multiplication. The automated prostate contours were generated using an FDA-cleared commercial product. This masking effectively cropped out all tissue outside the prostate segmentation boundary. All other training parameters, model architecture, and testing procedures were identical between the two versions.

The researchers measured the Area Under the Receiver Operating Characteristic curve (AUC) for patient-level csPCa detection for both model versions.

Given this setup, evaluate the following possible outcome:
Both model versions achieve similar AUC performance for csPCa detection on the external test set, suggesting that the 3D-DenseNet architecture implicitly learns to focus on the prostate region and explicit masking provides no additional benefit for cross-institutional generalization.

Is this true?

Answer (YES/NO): NO